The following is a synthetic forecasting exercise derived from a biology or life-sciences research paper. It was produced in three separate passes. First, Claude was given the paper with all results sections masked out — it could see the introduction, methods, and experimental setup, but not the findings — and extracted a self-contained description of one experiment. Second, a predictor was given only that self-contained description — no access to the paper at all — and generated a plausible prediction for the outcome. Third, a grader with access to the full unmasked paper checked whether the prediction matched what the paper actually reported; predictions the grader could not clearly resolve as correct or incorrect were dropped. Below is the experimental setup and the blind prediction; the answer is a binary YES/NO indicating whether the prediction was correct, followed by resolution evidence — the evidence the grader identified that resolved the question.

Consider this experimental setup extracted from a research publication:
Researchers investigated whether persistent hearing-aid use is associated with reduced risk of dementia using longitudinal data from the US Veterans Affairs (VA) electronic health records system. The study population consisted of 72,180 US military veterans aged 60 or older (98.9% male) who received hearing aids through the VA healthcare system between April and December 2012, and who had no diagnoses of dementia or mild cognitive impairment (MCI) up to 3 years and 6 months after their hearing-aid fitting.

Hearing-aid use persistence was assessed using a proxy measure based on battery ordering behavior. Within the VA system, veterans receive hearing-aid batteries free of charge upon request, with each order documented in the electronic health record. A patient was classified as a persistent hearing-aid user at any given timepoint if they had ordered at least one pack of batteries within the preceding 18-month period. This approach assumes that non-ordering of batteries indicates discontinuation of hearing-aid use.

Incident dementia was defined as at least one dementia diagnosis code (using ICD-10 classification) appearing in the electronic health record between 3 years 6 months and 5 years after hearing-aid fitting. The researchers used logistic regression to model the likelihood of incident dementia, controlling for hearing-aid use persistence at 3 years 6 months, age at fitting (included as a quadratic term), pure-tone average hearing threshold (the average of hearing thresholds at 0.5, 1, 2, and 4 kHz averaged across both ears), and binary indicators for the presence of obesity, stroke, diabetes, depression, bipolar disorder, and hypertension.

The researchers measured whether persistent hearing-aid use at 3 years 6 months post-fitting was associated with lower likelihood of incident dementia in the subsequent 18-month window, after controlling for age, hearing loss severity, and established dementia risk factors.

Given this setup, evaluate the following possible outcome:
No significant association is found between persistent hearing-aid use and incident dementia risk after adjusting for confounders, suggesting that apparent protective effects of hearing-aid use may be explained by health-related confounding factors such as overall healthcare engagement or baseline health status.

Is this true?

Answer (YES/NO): NO